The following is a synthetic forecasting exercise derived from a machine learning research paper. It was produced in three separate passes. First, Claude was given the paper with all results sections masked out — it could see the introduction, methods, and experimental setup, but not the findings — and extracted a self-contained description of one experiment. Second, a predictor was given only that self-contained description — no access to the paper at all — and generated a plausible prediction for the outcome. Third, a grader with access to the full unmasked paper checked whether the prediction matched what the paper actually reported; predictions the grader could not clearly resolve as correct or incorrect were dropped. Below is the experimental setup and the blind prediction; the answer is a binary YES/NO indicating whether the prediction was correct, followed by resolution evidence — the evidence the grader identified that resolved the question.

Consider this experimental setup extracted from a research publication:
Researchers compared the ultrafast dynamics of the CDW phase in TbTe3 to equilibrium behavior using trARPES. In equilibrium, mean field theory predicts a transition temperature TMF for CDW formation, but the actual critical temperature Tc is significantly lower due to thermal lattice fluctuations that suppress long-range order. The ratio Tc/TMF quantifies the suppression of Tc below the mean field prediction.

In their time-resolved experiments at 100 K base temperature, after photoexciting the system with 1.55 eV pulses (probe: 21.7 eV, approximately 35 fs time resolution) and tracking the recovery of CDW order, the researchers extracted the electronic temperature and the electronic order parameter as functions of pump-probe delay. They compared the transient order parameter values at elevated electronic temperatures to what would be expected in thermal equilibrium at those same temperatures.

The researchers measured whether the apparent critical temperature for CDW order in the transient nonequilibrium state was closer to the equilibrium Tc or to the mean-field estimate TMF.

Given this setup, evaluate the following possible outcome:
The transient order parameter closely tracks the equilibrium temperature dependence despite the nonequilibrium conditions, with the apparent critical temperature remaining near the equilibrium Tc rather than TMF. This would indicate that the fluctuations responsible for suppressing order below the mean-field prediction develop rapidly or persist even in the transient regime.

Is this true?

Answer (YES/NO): NO